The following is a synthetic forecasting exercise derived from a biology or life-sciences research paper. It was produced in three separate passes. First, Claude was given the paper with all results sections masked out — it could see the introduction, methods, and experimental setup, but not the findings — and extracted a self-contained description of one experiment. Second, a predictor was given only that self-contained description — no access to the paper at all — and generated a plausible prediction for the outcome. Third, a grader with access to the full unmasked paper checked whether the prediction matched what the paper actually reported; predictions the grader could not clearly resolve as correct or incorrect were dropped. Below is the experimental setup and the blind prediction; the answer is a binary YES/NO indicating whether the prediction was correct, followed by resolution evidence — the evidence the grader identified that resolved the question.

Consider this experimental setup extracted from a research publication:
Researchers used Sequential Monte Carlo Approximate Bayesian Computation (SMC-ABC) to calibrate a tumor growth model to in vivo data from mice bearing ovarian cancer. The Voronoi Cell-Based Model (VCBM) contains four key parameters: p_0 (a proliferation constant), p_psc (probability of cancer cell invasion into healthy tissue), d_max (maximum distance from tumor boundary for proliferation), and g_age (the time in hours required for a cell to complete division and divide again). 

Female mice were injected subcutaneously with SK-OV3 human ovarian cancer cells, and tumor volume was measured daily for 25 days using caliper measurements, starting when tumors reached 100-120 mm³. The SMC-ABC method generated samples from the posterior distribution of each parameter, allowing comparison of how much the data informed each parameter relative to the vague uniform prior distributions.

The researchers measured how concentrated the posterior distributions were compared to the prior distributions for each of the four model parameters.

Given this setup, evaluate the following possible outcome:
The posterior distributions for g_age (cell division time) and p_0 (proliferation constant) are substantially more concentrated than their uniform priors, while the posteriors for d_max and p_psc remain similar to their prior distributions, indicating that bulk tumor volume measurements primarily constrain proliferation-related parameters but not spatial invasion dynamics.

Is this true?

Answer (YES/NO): NO